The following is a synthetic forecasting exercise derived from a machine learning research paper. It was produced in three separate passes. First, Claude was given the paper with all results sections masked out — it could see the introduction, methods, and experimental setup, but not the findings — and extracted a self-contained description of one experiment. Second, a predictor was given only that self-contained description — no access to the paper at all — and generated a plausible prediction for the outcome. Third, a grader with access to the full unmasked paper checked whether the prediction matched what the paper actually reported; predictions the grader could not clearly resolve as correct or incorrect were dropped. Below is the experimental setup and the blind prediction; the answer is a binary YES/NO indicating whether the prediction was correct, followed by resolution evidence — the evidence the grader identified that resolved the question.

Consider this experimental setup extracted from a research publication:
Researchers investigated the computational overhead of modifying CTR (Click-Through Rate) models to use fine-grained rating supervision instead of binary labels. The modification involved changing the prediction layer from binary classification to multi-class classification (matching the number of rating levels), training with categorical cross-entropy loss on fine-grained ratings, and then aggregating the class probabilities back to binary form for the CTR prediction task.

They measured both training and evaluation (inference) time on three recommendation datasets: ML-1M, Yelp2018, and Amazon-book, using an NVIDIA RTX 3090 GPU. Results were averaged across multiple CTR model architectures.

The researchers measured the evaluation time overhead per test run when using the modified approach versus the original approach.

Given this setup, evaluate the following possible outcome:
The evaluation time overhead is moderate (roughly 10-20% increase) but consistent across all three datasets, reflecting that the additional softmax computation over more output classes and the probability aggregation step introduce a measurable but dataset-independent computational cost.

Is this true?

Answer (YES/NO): NO